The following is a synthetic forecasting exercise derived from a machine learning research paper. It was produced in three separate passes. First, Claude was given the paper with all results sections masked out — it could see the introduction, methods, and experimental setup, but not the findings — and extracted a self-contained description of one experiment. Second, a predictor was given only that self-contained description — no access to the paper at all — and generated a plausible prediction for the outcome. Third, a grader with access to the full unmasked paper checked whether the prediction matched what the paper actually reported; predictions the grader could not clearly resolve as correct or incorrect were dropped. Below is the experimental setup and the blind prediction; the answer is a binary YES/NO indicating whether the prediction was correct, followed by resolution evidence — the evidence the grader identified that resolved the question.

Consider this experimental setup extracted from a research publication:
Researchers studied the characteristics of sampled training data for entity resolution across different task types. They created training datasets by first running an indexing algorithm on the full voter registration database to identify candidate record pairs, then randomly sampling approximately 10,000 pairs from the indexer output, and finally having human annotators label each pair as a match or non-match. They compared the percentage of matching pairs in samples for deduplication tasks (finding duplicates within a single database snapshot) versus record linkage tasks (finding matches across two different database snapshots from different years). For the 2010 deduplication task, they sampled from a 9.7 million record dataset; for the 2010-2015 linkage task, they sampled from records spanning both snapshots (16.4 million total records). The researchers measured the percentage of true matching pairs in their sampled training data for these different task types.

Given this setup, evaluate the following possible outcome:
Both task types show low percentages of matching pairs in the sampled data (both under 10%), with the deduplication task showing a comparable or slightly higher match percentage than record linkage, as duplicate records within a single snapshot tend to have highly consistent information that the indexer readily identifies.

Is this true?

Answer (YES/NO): NO